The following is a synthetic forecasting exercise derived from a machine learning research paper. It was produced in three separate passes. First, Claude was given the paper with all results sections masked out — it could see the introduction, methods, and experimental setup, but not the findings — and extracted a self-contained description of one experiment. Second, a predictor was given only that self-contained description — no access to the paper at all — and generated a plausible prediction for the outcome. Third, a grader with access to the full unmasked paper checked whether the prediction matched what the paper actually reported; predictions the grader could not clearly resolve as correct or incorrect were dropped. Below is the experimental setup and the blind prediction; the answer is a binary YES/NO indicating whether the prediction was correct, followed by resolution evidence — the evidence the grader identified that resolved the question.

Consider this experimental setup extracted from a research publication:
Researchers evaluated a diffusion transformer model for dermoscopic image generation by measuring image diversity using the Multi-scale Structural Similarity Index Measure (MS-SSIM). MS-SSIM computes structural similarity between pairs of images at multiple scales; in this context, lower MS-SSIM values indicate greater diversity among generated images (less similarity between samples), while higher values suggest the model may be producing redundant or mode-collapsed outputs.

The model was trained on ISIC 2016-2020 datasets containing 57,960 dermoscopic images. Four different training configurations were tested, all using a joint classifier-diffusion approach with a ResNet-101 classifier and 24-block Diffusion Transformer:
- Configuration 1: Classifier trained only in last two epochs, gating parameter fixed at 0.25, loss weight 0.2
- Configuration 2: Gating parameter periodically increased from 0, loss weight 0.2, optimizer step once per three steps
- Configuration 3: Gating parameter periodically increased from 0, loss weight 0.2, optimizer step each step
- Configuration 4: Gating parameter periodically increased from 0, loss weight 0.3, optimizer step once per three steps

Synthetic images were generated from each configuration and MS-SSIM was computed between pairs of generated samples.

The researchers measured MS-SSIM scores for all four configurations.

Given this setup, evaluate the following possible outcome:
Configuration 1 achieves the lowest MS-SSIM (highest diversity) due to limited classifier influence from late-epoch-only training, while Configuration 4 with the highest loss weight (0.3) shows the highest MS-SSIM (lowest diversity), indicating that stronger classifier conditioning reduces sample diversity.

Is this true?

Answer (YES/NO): NO